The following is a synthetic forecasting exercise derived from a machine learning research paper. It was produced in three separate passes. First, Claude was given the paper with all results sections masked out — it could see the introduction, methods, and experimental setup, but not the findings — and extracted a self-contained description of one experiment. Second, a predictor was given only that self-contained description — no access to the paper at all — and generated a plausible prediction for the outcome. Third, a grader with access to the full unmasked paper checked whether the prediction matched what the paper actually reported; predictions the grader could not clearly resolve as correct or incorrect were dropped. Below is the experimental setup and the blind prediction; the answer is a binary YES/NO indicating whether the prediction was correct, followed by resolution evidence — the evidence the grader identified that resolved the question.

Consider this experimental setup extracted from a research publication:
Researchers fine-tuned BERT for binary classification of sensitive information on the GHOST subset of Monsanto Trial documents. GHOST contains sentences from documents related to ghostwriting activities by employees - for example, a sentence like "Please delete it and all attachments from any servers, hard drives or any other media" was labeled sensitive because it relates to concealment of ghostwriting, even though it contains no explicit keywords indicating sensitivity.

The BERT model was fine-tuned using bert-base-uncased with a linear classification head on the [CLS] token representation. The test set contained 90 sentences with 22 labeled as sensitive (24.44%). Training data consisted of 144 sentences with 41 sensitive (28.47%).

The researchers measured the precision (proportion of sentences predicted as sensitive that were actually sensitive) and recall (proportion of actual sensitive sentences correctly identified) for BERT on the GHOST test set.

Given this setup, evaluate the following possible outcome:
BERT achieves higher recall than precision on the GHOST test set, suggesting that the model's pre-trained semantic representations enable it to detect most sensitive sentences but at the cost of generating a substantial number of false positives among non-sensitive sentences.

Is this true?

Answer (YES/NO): NO